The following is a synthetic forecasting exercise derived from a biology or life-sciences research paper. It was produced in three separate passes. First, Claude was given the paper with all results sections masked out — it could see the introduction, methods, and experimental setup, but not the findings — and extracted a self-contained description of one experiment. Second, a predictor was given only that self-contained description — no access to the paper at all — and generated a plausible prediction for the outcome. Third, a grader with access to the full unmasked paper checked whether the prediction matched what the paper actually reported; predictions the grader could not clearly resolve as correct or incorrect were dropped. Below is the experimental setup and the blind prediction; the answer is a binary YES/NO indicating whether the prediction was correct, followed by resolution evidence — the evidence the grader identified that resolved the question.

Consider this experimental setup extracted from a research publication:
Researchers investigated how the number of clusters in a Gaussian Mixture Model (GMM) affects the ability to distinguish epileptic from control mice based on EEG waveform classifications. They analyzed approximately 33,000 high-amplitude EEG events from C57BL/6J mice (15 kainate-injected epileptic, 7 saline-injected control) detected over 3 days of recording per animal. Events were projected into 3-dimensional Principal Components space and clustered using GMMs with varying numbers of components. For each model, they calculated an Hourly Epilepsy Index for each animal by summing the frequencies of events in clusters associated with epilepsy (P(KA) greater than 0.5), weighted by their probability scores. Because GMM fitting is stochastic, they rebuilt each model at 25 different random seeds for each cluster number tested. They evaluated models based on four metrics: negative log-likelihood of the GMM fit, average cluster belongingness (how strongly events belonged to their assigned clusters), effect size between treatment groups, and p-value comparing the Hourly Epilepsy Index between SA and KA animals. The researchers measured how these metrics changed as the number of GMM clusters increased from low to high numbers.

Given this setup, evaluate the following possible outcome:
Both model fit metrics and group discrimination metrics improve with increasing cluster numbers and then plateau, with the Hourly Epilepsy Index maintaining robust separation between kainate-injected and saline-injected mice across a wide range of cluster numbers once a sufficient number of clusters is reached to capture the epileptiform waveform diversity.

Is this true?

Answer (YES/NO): NO